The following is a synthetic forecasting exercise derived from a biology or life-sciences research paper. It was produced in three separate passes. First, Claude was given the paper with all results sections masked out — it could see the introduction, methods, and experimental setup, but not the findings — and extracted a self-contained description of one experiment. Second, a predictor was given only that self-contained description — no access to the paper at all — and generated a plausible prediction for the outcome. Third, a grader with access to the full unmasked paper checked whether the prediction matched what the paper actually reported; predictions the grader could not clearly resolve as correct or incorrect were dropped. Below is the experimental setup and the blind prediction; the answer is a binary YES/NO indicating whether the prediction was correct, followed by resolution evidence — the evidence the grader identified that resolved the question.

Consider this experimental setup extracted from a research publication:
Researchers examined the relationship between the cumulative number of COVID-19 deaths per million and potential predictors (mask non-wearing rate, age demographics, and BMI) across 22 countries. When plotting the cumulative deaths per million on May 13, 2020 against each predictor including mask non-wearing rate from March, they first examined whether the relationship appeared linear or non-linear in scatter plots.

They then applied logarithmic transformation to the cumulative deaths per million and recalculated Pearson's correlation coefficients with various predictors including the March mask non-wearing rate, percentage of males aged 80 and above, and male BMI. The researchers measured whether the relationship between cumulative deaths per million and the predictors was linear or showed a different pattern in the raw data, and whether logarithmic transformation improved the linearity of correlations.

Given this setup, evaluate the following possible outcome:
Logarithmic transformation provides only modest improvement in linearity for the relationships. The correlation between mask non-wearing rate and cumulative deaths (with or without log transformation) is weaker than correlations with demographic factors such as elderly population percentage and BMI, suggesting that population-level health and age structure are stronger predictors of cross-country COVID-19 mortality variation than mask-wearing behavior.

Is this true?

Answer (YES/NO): NO